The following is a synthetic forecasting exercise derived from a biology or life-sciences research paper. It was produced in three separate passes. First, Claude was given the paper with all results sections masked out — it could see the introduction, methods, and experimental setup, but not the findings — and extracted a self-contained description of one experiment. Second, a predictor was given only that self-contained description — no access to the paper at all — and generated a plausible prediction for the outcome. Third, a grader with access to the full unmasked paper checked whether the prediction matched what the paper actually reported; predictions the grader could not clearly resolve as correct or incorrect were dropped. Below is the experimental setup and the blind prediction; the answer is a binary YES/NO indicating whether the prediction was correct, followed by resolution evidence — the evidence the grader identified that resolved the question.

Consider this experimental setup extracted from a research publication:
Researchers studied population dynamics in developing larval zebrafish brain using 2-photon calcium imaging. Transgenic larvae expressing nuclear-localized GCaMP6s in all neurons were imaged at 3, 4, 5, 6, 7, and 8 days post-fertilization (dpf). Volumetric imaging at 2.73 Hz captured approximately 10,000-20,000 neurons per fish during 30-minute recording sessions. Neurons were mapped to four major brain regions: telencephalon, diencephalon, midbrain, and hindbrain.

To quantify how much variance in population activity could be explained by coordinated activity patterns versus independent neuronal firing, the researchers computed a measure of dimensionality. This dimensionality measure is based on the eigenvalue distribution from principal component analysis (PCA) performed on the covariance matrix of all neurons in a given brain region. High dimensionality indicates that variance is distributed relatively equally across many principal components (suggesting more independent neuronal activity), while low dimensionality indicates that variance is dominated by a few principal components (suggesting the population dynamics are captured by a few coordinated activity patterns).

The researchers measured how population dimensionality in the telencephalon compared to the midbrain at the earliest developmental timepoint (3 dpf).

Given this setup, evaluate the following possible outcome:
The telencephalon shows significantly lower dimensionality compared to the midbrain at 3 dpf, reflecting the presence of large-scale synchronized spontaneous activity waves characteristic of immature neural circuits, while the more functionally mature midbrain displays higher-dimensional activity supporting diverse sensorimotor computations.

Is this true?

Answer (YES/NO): NO